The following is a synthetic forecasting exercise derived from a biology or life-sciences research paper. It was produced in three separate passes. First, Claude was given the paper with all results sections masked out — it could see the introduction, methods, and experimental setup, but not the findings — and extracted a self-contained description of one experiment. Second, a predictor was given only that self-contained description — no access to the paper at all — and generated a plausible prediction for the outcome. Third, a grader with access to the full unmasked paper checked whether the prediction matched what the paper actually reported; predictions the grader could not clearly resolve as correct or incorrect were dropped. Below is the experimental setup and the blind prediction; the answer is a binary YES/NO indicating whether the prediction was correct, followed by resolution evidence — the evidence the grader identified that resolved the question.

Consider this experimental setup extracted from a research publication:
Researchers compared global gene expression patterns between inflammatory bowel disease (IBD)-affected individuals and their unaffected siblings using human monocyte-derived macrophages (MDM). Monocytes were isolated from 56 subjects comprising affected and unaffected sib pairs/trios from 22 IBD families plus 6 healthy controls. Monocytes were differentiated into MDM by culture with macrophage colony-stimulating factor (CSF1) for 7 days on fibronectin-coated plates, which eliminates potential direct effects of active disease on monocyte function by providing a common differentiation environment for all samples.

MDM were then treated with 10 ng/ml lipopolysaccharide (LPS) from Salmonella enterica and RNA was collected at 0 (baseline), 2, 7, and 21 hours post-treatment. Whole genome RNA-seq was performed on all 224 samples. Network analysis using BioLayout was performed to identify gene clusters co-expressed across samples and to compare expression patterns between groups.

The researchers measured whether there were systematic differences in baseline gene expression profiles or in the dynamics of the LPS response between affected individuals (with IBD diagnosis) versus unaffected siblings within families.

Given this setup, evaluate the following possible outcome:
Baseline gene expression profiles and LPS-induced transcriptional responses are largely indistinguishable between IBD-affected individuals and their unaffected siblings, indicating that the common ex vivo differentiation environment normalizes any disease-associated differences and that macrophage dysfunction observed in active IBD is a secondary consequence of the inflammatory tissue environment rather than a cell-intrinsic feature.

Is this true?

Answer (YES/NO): NO